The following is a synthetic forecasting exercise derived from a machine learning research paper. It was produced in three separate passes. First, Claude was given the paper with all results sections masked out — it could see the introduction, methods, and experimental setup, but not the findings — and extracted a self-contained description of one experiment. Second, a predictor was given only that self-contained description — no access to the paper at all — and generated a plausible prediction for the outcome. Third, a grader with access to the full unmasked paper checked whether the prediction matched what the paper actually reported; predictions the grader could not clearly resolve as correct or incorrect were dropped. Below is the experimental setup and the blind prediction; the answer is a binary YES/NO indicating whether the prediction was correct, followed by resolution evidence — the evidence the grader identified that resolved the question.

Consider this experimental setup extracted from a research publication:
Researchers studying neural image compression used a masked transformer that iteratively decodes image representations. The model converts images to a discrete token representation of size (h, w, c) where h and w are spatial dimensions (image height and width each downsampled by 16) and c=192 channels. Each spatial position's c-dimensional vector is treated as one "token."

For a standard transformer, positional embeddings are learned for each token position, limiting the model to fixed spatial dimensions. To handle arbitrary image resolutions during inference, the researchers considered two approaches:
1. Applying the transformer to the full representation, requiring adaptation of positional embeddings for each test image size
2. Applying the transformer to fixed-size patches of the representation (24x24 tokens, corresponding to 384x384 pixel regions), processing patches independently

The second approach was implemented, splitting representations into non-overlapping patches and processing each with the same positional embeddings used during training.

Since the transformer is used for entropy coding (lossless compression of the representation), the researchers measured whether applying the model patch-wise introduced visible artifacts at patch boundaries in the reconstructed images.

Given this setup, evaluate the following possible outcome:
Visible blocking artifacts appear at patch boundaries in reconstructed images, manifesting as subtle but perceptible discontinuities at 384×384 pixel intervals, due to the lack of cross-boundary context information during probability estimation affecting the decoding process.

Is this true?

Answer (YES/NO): NO